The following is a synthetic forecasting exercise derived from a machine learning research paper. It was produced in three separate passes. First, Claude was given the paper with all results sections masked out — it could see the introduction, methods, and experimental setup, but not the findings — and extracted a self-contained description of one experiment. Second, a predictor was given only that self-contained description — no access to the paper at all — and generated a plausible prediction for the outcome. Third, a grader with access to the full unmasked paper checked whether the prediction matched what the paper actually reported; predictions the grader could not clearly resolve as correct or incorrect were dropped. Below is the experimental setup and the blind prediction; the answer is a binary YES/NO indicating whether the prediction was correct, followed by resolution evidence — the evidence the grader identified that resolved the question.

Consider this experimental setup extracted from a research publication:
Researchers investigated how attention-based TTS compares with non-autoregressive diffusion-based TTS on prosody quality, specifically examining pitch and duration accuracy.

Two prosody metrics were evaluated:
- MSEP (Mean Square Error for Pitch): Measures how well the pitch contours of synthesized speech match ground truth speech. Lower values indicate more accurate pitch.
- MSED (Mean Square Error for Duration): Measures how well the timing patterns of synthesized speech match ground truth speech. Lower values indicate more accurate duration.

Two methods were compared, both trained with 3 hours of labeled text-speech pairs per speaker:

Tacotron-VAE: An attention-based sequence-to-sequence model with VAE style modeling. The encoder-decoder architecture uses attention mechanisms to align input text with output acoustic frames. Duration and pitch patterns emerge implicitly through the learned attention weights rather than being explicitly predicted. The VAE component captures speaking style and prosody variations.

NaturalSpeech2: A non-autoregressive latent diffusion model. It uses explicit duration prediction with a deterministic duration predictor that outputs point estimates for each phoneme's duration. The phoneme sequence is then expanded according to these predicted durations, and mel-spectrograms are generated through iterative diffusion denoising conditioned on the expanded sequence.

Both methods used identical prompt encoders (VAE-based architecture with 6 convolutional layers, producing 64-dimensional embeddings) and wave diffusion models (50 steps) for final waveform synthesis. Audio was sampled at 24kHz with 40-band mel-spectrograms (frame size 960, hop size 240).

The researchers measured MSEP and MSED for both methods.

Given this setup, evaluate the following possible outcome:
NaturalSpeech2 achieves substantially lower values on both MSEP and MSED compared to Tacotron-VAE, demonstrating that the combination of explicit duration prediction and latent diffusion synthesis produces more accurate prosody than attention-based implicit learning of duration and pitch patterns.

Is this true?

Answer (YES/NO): NO